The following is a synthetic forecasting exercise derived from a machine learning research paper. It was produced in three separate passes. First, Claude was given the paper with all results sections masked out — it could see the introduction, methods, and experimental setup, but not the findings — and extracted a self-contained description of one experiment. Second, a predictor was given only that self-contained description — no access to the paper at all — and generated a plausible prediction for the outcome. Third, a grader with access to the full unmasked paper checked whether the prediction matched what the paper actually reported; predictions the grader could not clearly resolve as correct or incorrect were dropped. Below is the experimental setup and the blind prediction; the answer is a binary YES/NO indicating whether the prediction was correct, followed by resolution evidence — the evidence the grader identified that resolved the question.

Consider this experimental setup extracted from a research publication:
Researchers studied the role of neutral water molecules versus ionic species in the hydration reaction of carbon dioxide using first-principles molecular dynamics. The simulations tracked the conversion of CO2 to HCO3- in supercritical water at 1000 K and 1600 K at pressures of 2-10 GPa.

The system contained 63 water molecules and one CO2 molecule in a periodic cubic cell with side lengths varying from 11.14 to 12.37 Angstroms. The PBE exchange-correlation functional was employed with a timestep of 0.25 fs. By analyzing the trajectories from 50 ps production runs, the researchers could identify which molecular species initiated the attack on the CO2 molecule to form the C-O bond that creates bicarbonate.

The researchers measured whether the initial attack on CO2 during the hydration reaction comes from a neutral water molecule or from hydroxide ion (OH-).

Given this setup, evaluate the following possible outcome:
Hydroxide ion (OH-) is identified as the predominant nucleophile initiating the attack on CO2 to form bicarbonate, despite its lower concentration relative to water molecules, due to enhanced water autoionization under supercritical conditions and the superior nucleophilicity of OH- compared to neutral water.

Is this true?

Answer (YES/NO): NO